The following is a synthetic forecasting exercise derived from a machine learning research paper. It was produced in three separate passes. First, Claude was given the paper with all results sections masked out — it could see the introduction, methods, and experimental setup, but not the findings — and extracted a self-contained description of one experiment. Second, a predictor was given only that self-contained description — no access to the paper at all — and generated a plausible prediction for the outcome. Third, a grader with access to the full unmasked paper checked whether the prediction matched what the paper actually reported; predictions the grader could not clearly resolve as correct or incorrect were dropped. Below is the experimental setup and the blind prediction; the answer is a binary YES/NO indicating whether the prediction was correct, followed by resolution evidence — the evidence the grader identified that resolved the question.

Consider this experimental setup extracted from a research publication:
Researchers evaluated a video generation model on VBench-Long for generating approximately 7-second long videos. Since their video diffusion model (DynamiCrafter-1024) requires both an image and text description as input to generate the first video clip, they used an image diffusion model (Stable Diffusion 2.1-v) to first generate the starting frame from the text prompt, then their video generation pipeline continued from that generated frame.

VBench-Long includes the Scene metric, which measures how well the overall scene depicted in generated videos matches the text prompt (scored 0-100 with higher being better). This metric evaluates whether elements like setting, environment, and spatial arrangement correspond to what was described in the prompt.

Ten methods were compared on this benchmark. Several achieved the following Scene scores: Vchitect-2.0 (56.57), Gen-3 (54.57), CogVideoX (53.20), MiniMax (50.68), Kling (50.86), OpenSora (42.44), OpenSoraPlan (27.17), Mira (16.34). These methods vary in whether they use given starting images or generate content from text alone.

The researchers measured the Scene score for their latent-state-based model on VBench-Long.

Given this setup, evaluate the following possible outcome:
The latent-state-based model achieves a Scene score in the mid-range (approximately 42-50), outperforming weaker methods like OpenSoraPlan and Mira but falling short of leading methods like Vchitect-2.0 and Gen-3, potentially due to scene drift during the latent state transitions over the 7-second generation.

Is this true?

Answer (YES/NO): NO